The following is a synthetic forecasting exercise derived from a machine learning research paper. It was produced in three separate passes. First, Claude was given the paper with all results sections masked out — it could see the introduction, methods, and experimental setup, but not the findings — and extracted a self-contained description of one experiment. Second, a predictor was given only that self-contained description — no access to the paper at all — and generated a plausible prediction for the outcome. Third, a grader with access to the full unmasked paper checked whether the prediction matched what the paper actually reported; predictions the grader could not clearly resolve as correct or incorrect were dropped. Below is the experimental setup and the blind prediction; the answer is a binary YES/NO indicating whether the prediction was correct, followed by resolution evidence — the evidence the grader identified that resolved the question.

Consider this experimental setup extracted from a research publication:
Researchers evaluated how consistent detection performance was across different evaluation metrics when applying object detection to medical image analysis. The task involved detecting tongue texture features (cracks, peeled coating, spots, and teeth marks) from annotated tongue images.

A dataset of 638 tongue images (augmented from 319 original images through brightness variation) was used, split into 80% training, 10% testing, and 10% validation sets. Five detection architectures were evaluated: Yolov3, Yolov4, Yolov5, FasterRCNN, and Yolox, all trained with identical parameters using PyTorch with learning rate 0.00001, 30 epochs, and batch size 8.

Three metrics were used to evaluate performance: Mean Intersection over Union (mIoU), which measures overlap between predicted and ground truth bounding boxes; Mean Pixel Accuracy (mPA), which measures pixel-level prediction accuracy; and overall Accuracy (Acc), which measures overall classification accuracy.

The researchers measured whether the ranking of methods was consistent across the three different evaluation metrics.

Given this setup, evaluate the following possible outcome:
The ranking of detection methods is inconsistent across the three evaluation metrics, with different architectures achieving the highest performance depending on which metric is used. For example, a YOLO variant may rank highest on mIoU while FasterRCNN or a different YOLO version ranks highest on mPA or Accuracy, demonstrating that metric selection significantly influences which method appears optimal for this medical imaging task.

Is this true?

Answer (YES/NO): NO